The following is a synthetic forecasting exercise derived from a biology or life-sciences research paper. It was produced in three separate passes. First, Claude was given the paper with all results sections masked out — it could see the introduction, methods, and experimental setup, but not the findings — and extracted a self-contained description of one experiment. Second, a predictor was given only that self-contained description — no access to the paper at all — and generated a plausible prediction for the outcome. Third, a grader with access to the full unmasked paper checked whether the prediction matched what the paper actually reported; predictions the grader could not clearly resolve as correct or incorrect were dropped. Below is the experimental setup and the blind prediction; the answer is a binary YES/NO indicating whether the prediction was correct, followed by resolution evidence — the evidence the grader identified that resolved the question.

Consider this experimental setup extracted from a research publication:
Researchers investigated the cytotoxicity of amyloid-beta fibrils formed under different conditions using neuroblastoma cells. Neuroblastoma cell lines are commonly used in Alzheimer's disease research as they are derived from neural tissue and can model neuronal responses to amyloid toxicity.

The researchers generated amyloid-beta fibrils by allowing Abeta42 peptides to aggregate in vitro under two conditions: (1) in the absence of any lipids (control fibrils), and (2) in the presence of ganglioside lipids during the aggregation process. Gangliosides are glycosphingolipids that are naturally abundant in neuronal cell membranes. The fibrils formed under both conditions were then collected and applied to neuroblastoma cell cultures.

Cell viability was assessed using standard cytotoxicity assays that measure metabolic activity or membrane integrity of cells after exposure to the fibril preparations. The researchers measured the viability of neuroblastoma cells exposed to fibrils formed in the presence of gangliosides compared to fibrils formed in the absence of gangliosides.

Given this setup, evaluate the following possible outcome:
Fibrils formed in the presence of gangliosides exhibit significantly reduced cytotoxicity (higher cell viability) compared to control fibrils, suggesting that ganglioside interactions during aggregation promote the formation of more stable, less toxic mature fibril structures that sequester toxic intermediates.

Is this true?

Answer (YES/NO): YES